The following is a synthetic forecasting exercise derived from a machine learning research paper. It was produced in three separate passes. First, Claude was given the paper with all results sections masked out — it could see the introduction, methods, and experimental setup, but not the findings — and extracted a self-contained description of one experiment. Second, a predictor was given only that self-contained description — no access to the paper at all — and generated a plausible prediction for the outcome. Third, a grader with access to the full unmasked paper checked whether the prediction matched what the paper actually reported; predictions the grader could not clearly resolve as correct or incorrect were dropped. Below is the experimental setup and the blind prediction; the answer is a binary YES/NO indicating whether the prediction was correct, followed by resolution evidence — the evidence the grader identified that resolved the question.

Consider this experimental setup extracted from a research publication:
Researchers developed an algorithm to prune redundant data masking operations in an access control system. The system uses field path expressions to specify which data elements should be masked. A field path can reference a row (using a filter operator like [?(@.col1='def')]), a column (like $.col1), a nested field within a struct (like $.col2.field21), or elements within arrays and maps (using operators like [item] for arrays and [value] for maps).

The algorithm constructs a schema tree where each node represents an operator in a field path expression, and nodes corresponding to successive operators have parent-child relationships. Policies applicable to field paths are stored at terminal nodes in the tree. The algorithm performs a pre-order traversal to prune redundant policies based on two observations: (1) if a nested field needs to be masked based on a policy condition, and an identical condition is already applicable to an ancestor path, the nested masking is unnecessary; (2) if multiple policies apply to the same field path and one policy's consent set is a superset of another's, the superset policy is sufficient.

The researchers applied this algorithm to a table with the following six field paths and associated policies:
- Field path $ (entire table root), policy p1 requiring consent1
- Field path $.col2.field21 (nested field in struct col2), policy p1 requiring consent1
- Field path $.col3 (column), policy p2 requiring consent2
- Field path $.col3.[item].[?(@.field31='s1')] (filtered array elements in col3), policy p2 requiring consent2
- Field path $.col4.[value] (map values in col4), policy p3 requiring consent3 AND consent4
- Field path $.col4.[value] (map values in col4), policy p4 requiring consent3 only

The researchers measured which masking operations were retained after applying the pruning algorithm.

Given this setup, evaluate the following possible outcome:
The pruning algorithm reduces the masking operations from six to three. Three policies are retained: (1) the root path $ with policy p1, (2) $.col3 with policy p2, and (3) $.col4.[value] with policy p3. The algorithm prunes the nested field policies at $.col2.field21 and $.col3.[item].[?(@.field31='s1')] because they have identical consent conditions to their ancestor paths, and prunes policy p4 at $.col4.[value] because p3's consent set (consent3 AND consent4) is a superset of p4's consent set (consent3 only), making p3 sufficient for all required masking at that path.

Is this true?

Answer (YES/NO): YES